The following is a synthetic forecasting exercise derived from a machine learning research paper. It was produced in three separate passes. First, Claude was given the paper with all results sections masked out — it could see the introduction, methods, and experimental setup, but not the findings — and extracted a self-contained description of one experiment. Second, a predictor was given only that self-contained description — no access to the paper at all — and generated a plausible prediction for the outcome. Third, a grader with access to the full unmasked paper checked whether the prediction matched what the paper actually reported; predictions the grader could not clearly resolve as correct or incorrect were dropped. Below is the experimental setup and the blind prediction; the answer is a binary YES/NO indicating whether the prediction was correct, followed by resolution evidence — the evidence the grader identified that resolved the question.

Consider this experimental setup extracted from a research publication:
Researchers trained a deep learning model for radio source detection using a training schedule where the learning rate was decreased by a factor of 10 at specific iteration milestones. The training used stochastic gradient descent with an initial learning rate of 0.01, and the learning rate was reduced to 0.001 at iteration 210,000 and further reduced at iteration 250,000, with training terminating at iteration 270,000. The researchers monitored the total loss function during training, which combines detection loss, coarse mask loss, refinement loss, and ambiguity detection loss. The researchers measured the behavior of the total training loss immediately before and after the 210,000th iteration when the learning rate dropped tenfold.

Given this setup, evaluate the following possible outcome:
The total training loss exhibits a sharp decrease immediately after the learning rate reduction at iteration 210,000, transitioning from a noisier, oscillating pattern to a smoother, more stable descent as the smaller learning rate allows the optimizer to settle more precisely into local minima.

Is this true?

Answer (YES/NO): NO